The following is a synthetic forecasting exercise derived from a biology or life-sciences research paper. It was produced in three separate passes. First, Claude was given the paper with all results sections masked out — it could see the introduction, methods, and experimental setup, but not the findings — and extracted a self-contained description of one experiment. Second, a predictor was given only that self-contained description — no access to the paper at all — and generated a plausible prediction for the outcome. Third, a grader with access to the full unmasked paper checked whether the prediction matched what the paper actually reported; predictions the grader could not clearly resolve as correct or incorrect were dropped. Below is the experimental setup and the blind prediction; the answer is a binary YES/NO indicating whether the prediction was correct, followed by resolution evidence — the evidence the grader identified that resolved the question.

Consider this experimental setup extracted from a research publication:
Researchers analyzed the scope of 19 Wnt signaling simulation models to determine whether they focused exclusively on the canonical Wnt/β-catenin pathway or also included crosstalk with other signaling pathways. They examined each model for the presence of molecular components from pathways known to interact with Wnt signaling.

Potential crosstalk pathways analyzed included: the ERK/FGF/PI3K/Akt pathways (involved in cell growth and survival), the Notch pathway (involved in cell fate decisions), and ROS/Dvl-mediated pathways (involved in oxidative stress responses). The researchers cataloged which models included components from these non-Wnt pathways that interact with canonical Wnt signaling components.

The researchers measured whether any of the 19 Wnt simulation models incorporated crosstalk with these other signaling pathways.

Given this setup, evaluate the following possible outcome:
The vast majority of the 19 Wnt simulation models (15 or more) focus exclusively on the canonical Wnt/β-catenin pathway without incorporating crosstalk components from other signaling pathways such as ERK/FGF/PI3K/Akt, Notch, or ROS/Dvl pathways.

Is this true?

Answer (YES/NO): NO